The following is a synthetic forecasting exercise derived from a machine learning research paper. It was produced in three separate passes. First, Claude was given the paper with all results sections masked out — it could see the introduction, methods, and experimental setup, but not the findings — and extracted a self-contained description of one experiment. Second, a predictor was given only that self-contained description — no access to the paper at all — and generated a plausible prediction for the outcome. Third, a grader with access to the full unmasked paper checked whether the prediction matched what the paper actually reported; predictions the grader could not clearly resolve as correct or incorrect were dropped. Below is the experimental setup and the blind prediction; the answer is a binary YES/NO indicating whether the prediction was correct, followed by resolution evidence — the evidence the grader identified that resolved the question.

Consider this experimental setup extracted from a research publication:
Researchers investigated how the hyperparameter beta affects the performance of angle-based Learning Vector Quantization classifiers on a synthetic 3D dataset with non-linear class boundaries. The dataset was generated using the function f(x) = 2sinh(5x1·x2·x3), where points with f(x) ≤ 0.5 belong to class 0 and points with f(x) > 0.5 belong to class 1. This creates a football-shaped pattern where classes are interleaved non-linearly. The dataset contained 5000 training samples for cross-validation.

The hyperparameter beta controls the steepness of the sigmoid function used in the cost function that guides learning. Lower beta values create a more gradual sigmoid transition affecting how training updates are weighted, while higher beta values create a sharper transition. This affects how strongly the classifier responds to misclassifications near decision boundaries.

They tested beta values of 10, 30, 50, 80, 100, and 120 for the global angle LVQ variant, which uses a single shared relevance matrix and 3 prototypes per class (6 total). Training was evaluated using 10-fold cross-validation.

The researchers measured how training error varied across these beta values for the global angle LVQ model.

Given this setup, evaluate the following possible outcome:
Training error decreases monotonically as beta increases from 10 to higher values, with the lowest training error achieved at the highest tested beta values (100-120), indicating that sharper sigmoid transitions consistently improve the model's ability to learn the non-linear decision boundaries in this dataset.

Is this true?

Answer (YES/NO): NO